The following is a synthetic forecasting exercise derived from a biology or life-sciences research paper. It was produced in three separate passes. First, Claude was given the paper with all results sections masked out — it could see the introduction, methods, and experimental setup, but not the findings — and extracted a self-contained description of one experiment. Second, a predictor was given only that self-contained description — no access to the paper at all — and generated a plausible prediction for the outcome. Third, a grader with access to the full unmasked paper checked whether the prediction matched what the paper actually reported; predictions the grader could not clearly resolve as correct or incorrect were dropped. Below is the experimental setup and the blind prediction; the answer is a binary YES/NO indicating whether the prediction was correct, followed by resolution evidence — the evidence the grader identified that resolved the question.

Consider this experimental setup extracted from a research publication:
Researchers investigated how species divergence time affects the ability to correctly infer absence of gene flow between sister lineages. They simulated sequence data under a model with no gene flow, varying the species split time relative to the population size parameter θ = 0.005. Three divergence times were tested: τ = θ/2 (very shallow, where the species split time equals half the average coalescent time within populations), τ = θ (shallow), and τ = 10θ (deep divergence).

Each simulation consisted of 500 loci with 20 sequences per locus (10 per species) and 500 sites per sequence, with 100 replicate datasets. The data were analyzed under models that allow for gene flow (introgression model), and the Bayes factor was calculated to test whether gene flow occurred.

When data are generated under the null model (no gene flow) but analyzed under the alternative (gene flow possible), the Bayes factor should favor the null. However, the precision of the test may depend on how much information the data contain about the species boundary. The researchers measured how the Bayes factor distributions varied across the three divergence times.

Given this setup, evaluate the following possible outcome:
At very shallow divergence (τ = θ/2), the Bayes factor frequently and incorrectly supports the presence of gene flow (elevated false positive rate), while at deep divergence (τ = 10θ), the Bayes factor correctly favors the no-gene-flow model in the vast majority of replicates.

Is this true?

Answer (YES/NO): NO